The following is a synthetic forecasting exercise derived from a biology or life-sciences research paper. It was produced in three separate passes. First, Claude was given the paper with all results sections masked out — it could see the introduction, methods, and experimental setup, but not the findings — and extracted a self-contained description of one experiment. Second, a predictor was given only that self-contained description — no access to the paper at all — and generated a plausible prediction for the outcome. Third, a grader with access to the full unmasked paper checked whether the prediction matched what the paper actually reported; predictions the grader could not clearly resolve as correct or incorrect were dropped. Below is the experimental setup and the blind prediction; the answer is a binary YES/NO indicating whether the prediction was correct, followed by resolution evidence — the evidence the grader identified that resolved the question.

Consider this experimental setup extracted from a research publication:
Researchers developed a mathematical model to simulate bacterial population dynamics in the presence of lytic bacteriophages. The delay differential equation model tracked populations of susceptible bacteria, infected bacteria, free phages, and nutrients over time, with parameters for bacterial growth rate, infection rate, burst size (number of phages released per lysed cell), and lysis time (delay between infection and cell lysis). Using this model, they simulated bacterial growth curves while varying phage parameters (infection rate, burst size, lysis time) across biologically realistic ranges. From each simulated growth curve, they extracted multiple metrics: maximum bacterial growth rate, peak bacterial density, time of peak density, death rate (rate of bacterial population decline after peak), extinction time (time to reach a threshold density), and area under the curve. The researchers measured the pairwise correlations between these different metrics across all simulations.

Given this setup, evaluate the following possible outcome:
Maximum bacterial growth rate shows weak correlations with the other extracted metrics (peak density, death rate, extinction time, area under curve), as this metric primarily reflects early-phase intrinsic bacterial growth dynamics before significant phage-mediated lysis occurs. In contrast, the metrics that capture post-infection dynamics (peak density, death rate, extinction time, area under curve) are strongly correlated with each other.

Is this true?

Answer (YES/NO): NO